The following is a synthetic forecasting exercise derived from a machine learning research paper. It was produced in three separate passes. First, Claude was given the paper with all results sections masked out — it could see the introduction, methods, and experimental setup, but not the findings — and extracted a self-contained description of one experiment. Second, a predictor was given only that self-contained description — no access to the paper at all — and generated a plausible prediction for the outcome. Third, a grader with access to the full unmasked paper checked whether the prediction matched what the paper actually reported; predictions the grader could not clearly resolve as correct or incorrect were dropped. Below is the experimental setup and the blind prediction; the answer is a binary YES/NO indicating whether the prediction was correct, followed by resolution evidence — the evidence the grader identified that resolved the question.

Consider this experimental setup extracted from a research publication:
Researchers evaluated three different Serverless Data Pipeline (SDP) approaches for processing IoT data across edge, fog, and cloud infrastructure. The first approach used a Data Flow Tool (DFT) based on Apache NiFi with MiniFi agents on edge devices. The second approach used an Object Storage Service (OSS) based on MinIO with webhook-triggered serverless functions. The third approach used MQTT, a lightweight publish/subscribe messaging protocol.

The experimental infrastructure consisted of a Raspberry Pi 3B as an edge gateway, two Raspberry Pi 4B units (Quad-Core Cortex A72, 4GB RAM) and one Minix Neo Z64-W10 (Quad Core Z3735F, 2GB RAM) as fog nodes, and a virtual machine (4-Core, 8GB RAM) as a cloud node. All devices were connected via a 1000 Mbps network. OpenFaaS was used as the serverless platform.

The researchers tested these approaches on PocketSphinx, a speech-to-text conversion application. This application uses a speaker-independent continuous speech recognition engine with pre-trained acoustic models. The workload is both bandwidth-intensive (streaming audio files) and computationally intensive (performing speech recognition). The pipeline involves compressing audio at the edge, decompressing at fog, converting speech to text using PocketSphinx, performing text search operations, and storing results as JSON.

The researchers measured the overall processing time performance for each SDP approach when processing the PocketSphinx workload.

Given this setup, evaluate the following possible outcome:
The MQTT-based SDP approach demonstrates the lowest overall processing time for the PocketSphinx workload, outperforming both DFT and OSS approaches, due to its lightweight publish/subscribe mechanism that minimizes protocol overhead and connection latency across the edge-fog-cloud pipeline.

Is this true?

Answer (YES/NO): NO